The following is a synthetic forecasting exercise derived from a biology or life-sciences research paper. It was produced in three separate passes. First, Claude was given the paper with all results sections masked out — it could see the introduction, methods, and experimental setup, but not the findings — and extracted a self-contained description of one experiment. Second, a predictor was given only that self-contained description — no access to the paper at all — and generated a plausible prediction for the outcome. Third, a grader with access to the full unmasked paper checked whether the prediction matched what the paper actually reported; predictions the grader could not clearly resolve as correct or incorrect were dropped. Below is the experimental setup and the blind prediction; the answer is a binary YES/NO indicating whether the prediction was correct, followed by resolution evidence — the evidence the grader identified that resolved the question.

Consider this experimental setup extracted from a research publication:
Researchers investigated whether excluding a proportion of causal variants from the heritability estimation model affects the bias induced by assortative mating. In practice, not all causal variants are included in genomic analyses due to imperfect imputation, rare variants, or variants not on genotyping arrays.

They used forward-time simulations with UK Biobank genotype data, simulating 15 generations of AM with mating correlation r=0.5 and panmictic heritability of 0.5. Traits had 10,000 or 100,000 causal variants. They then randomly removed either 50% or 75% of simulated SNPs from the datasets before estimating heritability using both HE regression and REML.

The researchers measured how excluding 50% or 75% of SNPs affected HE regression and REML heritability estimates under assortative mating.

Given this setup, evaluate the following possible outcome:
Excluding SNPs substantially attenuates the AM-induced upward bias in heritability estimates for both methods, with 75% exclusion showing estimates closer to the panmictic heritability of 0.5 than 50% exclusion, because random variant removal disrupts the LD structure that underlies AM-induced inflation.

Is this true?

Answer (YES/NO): NO